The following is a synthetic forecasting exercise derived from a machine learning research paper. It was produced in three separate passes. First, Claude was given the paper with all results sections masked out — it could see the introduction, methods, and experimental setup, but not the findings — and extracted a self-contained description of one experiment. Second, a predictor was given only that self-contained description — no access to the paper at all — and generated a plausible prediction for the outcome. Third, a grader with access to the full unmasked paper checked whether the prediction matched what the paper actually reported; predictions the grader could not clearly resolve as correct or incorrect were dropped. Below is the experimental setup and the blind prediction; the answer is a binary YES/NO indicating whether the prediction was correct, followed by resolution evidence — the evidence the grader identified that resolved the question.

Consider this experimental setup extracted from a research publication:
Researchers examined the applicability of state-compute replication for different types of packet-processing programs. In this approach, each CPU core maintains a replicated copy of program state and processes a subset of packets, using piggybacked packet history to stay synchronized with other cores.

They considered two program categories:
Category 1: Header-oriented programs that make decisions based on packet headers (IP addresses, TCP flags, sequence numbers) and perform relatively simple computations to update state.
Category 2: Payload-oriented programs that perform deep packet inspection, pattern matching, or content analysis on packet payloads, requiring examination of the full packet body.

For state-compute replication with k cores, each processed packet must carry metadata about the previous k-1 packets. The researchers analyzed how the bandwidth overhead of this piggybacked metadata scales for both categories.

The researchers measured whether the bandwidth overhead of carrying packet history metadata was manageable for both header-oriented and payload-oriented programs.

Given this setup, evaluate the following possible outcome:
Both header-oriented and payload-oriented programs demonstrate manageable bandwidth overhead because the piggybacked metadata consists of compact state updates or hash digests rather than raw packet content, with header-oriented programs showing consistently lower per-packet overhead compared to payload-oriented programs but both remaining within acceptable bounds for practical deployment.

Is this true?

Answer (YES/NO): NO